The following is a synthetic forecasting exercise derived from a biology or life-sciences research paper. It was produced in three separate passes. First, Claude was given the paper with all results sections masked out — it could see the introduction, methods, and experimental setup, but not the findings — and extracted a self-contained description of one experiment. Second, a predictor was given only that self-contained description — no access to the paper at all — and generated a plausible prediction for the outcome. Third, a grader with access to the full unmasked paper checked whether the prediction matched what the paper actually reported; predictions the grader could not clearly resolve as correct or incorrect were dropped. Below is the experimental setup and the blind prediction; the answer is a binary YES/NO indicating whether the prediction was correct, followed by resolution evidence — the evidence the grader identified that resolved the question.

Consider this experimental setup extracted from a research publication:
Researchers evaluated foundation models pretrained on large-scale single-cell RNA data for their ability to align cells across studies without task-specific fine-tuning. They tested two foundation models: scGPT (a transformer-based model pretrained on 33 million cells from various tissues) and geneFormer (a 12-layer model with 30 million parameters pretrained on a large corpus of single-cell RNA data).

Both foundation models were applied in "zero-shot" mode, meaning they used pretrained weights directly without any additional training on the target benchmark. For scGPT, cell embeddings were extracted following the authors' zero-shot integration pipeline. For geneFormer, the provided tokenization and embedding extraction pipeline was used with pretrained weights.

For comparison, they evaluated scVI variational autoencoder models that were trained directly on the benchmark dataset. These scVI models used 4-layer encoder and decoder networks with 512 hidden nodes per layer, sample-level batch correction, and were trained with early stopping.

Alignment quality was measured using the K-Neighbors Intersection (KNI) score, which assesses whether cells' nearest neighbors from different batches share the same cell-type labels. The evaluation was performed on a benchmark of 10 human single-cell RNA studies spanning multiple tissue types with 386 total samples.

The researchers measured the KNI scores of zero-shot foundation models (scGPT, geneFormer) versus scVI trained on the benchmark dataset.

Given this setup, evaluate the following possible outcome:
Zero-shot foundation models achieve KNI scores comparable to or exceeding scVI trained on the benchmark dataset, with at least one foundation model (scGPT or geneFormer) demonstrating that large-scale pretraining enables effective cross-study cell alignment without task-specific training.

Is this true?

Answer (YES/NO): NO